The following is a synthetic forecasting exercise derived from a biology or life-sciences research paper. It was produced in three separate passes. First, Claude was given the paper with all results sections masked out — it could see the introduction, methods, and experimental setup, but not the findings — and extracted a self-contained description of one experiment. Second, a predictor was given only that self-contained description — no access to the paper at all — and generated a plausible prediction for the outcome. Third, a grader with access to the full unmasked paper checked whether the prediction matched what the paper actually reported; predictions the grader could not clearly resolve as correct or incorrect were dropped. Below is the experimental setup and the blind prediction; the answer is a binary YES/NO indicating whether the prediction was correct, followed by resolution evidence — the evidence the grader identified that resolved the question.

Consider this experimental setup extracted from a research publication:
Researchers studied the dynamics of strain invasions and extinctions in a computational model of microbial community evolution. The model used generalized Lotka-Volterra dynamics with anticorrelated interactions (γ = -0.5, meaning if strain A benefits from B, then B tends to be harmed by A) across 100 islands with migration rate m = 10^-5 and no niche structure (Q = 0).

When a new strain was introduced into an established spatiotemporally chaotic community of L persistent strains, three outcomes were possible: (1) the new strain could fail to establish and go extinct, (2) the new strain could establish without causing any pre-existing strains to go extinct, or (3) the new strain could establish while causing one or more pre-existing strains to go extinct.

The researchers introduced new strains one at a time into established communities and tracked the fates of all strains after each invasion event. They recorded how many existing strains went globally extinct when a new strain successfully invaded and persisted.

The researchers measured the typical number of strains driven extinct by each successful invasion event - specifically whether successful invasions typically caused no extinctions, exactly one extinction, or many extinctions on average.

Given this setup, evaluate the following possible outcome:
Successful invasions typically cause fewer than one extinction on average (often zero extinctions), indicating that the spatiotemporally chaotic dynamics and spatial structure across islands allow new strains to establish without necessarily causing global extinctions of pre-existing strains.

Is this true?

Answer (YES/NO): YES